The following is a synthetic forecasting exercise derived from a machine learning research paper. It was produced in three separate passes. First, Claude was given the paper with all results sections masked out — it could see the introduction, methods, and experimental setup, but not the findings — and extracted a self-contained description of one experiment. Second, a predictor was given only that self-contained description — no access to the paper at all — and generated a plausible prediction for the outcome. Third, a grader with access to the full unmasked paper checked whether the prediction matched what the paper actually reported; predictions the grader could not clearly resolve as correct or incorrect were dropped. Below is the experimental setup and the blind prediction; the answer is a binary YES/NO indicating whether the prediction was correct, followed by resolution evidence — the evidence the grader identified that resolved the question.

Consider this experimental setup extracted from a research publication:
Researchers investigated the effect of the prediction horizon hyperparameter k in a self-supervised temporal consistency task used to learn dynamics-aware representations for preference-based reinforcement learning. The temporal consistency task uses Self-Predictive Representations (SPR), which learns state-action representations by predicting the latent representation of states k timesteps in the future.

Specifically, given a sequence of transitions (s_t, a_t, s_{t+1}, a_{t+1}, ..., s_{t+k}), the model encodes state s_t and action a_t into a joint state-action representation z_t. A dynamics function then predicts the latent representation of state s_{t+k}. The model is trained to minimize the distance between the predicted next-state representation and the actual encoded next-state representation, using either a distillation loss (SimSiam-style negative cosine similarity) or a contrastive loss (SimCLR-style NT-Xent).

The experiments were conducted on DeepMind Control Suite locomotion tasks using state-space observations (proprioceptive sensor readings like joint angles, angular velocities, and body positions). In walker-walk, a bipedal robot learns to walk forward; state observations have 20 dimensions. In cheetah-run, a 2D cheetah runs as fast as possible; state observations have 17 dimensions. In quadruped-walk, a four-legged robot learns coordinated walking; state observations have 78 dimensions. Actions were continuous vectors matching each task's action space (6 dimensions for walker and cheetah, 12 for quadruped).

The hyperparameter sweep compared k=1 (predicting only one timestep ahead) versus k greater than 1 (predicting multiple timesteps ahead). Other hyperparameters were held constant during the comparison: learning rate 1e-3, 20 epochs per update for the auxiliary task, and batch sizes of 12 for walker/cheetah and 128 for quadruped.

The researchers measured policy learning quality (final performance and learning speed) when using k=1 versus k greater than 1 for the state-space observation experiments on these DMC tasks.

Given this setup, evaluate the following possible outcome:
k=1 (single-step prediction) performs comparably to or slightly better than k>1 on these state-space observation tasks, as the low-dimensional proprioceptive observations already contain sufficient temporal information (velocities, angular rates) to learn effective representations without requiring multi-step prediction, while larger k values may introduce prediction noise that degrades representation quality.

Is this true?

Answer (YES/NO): YES